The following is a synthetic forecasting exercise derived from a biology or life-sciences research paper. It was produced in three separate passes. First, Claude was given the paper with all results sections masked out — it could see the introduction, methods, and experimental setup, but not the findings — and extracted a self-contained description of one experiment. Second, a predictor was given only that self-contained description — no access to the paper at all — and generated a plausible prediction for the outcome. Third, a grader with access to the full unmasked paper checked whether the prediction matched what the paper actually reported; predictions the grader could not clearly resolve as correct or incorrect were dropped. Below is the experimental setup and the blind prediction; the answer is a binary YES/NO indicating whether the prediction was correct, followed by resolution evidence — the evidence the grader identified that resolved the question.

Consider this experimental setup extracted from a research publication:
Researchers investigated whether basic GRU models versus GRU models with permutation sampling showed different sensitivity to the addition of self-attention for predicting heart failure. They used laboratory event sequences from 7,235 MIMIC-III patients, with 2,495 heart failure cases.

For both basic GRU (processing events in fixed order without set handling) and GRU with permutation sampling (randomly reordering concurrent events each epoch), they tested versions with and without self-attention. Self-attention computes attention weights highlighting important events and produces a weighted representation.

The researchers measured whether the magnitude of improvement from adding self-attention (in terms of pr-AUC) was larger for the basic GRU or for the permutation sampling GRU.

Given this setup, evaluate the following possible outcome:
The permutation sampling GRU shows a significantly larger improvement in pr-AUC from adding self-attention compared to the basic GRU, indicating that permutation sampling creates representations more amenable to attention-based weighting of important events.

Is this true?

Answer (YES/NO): NO